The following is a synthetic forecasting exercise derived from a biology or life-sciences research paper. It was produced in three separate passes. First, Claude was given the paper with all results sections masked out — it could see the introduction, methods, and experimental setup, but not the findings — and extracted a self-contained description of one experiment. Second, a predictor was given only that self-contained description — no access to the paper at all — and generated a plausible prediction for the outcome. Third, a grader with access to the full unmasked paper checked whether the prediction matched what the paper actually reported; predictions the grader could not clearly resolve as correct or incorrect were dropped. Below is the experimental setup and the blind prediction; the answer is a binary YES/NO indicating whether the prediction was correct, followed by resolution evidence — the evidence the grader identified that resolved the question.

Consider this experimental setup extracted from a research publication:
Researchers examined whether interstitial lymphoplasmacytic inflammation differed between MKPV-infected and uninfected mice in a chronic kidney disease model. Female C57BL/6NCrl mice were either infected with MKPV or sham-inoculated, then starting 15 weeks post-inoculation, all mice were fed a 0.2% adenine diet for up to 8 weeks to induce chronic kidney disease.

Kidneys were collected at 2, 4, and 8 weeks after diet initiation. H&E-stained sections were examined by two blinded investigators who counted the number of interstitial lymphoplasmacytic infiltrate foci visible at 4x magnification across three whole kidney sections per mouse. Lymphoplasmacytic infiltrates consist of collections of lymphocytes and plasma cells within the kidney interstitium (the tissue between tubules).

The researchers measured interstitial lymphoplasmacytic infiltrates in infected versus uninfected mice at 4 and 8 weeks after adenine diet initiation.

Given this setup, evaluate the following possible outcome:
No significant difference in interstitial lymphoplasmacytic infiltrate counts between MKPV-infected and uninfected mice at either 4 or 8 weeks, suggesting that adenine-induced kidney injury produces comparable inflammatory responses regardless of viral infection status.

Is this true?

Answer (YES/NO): NO